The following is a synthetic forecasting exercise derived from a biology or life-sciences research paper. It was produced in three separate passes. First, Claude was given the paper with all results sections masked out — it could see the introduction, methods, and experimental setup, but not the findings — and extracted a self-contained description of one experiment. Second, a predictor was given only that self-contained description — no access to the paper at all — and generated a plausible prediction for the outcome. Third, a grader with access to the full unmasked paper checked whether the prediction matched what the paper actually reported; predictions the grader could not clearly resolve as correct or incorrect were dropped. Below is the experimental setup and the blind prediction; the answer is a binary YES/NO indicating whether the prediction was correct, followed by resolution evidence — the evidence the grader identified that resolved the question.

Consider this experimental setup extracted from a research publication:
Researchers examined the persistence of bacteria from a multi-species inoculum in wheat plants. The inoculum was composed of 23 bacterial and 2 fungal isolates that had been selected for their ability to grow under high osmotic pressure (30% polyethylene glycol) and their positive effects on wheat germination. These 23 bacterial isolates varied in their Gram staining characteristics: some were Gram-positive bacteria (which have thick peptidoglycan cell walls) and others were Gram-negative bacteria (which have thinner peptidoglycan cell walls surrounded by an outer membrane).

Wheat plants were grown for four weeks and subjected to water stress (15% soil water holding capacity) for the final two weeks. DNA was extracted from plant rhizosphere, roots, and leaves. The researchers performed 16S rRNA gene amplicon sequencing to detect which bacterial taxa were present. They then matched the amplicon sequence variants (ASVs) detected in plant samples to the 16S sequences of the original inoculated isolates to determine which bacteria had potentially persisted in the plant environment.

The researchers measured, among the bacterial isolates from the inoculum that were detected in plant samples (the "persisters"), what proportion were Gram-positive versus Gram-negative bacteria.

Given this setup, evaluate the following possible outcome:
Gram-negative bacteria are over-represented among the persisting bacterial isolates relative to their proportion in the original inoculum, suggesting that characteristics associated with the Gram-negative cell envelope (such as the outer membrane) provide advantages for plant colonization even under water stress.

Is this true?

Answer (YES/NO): NO